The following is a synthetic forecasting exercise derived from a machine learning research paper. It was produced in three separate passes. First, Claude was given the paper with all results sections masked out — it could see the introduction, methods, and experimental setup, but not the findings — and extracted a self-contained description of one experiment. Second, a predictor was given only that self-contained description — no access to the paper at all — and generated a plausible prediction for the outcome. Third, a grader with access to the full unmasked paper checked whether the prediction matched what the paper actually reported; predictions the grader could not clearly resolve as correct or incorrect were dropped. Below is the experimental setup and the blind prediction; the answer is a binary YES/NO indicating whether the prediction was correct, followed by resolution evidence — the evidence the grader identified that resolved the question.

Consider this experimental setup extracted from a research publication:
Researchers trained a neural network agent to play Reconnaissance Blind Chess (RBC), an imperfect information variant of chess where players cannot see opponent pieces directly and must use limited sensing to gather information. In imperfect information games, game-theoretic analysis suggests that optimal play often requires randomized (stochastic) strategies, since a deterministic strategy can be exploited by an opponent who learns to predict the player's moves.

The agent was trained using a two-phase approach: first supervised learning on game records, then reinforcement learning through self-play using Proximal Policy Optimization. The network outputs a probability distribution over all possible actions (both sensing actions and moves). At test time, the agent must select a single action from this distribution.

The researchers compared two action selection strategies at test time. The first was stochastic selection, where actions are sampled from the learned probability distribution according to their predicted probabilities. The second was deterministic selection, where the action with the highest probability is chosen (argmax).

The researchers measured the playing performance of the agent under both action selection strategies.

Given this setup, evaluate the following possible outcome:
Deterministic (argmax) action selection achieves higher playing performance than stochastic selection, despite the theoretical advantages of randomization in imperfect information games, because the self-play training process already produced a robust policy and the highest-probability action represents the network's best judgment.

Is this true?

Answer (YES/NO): YES